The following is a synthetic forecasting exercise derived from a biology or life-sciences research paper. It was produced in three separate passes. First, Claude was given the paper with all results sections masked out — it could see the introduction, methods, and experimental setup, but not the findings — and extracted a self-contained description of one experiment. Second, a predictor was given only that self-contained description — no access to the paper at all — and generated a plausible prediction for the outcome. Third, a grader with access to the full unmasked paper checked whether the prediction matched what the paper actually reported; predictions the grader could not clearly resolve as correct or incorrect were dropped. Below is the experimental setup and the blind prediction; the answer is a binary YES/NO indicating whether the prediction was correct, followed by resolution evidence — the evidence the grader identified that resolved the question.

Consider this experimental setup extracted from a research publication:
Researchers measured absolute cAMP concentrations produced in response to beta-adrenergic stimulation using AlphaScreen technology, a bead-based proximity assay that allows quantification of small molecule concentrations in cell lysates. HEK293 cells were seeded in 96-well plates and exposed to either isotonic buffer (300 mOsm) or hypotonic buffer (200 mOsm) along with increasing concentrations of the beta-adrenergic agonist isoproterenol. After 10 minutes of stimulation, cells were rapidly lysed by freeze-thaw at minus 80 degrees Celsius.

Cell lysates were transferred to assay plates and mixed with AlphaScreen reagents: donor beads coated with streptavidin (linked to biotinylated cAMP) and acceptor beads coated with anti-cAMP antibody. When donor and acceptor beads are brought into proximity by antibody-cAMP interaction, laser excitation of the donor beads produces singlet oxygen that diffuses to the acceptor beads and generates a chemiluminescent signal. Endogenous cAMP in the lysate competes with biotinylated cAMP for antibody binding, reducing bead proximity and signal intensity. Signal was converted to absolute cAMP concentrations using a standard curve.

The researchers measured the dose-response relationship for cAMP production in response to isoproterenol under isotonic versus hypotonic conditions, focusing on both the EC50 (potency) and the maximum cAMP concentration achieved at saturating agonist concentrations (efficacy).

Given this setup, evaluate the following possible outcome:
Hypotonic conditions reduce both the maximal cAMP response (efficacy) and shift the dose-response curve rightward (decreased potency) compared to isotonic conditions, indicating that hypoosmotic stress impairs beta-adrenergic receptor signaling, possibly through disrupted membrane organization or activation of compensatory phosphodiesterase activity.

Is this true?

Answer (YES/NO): NO